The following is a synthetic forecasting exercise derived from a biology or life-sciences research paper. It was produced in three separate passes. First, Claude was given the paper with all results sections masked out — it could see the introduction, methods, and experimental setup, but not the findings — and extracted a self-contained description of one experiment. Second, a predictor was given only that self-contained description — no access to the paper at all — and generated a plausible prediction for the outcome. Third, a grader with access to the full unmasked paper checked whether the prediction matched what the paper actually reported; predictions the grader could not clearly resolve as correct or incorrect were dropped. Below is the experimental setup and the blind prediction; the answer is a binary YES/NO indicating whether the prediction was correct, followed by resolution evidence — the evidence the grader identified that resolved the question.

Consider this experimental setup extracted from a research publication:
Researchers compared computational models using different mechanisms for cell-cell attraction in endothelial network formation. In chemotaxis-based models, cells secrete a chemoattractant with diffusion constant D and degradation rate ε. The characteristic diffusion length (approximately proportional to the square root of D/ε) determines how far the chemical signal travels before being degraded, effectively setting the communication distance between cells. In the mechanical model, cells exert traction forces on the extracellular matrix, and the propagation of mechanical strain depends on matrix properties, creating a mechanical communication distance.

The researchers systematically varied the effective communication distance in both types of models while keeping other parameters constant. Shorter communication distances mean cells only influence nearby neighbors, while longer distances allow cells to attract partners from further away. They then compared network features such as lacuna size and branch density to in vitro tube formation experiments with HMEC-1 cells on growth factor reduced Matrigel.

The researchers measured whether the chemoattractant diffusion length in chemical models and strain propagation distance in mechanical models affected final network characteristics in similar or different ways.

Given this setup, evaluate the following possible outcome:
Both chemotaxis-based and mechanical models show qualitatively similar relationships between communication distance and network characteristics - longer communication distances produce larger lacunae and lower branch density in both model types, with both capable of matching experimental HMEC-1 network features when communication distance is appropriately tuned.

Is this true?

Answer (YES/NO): NO